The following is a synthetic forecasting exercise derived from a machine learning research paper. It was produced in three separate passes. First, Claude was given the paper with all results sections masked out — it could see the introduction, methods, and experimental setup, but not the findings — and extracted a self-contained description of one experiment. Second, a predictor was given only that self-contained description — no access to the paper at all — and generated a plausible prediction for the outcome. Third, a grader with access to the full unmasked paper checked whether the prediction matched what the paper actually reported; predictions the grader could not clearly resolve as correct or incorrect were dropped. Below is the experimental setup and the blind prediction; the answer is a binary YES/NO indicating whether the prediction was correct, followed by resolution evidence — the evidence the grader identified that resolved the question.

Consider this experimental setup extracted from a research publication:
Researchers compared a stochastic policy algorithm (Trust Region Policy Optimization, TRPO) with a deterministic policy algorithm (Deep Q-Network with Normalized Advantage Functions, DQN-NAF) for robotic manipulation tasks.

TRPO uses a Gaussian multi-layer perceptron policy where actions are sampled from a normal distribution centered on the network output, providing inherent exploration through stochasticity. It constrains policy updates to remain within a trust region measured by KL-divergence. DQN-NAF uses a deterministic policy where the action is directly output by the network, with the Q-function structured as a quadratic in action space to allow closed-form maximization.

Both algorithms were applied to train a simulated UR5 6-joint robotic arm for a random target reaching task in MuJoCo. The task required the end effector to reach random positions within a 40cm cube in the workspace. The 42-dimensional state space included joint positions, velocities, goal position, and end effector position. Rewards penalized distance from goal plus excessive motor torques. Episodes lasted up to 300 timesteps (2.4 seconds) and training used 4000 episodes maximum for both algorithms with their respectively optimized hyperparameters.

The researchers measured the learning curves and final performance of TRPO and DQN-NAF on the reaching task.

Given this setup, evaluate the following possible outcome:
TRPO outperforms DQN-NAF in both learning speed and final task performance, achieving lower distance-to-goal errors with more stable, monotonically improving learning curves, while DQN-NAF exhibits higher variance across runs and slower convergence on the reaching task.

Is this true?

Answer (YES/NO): NO